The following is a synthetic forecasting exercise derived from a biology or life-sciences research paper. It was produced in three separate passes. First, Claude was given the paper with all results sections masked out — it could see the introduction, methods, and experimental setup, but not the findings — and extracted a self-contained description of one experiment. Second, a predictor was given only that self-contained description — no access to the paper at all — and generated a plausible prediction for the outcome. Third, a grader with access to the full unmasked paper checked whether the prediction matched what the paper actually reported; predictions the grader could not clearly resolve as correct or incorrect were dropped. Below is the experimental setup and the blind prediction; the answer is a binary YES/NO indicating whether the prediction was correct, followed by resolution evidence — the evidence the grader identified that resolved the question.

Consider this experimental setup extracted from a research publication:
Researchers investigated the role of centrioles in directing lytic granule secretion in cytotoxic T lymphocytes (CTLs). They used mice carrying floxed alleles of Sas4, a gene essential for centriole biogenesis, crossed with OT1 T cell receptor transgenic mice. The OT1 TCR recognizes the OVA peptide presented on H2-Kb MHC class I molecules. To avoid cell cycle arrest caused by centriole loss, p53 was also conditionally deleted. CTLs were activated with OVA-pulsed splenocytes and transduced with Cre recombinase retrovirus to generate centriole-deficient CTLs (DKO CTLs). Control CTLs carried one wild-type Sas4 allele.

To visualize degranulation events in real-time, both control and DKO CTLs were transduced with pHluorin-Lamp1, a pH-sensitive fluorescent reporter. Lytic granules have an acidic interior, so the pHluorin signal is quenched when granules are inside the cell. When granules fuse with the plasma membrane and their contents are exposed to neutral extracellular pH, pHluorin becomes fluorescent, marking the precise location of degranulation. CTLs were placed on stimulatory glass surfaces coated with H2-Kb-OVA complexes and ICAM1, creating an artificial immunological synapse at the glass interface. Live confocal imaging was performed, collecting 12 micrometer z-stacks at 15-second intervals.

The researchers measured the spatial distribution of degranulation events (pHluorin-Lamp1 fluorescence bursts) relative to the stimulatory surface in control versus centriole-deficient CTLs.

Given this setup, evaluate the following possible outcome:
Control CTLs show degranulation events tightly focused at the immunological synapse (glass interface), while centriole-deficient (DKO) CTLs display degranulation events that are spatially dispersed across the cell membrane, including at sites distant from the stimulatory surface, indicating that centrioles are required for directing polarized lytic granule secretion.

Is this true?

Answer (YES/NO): NO